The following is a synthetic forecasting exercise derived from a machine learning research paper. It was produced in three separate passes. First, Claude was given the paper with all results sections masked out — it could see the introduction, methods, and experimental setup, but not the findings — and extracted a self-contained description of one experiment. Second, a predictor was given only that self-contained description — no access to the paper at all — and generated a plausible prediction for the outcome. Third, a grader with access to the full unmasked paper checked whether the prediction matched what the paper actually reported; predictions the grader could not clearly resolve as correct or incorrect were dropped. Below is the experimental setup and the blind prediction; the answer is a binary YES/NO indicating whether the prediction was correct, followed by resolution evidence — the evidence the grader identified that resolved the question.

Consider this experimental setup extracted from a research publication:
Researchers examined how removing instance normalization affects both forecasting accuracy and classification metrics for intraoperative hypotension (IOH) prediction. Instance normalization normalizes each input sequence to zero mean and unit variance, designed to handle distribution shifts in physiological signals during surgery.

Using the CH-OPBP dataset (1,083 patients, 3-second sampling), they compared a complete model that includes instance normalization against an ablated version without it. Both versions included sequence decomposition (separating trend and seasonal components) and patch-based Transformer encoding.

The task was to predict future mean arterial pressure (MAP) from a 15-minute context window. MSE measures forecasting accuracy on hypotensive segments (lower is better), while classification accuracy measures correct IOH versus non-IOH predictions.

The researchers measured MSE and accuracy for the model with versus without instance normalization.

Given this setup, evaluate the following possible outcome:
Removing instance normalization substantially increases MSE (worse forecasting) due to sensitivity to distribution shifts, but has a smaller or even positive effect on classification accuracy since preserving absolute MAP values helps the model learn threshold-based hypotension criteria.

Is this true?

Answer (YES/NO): YES